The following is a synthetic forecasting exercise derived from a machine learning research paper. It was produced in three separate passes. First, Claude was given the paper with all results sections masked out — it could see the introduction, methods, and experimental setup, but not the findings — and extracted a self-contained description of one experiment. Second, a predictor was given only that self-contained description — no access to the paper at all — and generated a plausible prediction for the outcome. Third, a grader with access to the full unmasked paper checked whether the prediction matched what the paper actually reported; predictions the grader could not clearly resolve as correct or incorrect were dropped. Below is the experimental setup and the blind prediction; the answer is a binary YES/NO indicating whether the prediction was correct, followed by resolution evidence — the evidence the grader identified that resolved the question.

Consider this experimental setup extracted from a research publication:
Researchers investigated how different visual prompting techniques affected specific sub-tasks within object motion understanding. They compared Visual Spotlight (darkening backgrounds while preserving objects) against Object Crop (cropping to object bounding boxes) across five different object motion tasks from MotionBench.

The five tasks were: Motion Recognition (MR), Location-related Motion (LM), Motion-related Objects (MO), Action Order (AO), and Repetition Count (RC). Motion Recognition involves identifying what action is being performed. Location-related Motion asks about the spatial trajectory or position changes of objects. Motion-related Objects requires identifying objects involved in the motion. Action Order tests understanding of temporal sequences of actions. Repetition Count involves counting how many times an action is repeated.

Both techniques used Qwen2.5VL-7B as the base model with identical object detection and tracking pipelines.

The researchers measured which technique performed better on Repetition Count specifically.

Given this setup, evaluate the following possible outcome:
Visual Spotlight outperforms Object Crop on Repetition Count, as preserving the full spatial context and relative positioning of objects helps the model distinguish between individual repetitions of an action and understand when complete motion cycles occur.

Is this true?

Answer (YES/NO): NO